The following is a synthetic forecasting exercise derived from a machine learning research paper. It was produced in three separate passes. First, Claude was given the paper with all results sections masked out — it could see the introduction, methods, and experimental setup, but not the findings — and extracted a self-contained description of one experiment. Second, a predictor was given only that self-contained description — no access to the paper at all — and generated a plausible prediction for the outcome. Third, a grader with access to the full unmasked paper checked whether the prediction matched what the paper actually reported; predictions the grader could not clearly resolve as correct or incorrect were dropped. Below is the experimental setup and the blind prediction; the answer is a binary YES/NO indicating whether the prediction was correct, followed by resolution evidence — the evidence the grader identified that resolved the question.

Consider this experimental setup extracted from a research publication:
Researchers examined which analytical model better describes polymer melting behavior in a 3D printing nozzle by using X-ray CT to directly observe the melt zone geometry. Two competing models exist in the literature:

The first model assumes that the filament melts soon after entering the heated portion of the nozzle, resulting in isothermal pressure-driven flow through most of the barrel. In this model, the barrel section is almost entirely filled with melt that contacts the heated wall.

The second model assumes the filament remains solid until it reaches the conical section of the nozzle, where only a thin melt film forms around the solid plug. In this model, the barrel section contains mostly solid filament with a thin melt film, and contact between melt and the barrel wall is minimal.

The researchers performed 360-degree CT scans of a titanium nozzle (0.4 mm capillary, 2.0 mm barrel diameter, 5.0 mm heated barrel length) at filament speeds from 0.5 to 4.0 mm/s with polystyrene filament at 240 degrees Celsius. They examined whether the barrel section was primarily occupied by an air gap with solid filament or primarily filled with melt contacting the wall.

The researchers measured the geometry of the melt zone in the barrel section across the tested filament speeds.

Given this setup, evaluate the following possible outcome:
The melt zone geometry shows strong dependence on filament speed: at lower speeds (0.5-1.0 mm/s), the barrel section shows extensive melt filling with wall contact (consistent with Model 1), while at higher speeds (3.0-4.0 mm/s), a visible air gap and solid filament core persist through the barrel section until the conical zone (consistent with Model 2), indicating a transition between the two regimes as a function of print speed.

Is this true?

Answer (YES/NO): NO